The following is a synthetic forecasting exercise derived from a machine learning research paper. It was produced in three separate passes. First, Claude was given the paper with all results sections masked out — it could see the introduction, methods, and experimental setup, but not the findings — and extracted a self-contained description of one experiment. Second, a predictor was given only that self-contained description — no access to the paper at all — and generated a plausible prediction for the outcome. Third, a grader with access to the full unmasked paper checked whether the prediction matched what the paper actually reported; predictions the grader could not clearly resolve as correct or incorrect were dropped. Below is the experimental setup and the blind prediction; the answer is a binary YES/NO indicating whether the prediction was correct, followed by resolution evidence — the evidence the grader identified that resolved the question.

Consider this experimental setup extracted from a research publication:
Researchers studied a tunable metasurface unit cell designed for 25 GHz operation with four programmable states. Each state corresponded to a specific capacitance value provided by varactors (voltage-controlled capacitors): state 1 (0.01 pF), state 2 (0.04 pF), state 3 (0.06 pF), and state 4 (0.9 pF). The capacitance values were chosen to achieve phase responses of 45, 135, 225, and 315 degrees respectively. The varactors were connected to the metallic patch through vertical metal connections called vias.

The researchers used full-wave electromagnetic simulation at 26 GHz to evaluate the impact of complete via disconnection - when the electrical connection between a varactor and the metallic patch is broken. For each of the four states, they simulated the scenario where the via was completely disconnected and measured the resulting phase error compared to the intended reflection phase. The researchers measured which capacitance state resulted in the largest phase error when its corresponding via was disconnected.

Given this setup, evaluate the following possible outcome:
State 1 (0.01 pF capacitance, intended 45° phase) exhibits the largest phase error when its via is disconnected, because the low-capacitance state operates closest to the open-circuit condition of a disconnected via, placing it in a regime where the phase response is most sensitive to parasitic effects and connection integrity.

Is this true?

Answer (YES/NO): NO